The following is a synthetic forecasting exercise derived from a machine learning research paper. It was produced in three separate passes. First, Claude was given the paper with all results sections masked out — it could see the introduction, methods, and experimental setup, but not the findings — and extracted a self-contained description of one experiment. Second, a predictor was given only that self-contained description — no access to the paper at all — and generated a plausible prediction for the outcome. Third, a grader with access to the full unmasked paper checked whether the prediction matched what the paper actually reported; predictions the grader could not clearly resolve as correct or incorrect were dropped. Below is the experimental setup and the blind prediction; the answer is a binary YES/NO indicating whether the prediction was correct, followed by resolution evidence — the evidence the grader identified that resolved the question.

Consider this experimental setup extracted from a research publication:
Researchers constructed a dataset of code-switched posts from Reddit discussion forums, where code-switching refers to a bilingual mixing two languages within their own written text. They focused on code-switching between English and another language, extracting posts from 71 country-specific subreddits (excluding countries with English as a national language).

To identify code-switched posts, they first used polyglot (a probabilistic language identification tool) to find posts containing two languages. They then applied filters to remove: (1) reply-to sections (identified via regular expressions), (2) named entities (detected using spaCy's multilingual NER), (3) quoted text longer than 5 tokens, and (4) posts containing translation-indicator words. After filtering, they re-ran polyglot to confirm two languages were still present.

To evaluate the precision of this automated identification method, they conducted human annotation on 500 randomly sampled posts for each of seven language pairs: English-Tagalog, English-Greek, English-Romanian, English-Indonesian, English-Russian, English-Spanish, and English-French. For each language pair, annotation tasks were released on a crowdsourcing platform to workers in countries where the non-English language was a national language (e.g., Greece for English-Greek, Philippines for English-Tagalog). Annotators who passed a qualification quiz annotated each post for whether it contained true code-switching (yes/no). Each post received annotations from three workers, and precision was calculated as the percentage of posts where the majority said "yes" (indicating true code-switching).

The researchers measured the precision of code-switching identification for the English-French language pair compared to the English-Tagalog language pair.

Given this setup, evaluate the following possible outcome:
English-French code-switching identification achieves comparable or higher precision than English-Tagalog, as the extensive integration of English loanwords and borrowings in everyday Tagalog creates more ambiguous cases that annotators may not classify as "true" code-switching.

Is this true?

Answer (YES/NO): NO